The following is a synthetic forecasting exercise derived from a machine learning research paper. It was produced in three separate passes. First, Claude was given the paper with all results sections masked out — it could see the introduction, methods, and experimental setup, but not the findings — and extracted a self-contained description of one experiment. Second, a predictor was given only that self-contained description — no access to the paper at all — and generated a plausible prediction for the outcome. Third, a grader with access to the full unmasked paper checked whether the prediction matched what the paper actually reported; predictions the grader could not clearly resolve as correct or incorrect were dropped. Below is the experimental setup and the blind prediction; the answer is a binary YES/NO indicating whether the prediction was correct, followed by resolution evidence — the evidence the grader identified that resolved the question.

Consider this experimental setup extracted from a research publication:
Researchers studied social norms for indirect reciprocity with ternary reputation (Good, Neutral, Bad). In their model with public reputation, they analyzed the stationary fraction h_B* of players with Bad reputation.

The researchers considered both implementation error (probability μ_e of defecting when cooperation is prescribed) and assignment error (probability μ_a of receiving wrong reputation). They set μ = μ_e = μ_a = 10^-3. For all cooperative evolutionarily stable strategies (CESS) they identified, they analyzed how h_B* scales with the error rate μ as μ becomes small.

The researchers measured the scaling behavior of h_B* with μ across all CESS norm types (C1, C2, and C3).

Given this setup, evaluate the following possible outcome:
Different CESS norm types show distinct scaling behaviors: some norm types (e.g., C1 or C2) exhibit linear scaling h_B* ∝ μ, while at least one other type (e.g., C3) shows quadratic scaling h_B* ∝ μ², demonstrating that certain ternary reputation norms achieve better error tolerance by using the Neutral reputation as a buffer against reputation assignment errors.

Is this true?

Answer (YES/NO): NO